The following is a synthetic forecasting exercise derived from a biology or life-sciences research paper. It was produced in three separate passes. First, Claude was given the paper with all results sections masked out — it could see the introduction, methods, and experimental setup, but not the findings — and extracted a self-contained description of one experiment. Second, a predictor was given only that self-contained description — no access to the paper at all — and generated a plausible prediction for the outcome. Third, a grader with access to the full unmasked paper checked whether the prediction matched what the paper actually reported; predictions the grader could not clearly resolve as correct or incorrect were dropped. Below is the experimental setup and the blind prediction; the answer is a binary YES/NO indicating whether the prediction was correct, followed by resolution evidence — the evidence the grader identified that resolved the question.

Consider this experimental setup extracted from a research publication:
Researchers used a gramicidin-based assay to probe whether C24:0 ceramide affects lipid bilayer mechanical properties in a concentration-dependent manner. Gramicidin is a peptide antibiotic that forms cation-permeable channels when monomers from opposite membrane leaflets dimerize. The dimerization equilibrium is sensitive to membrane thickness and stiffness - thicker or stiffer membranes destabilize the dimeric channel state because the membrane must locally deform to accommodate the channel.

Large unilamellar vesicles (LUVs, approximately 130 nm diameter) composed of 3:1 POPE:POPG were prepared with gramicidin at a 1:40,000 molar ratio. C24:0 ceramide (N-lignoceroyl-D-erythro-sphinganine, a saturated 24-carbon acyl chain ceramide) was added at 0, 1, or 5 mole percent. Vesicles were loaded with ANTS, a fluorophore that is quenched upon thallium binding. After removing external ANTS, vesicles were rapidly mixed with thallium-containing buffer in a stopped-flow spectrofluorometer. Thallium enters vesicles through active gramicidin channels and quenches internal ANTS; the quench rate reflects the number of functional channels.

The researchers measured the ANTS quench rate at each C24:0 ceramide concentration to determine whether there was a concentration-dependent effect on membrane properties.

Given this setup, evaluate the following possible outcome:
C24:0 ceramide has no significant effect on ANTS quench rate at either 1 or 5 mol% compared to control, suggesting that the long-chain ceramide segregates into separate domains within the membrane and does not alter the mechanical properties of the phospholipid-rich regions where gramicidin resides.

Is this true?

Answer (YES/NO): NO